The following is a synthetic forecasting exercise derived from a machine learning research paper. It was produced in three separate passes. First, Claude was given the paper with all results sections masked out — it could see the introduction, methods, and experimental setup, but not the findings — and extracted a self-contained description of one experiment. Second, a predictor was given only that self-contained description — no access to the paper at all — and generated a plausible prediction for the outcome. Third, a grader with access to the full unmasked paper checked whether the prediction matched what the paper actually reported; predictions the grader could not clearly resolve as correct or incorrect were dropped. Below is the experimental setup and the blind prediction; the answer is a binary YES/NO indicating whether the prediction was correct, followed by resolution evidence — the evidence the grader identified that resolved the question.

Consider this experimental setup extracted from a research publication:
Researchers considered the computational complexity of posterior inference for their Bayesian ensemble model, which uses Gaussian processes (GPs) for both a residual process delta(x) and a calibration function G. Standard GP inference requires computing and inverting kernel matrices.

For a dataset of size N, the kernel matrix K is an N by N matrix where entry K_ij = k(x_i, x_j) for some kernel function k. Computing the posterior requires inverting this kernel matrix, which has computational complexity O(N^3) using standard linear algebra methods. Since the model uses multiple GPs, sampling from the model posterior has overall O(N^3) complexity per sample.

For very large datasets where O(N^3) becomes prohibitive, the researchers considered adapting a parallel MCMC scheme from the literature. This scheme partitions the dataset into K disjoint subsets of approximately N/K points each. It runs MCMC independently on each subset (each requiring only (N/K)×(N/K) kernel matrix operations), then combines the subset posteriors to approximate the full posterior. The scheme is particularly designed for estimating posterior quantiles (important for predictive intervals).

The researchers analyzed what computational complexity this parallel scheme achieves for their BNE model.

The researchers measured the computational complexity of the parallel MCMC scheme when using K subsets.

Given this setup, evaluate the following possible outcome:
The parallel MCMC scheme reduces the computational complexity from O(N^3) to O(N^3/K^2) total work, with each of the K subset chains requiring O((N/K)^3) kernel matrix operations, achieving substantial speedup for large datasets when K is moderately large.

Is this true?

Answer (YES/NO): YES